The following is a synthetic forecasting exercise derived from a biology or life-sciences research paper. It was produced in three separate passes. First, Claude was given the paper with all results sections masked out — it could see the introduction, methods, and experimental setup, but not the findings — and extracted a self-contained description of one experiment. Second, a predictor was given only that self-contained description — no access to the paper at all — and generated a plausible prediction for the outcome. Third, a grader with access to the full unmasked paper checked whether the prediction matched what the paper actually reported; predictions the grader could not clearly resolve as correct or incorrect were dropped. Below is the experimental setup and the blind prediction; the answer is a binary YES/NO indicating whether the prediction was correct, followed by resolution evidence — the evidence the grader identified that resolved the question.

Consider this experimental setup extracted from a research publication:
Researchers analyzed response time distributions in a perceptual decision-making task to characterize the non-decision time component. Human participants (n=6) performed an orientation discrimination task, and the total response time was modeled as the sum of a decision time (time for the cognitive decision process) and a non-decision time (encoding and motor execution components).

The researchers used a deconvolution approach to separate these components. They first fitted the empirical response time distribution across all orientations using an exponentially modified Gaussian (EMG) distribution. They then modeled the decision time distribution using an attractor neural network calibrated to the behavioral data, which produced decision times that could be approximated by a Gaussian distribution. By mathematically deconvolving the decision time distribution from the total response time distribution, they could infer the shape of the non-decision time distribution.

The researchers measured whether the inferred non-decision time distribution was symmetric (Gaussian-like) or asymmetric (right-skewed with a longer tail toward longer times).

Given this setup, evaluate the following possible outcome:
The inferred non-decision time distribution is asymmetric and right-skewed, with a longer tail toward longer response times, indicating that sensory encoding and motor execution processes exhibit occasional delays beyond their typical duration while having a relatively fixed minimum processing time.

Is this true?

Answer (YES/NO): YES